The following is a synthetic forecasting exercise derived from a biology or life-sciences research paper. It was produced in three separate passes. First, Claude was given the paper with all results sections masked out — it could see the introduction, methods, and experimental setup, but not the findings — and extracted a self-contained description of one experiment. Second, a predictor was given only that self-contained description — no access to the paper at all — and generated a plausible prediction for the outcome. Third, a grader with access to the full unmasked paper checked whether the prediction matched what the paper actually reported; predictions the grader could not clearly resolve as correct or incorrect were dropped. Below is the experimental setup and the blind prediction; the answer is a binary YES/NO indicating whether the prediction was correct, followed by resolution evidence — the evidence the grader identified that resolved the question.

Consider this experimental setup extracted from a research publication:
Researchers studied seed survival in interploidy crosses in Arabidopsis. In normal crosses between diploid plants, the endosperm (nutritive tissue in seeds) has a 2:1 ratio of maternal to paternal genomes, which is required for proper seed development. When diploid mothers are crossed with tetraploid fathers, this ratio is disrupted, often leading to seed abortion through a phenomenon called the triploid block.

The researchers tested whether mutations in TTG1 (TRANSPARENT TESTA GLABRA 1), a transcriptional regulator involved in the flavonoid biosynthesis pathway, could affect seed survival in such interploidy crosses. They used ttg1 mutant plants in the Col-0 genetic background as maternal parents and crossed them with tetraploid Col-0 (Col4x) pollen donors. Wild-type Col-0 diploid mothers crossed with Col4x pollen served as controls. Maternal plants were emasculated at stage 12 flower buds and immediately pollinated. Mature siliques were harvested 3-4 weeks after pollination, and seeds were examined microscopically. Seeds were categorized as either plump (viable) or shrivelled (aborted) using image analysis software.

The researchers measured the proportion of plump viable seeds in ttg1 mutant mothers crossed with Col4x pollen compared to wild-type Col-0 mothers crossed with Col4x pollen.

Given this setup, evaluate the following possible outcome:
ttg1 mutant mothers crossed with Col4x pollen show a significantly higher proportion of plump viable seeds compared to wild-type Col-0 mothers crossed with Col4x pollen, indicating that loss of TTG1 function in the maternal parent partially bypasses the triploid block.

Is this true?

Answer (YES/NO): YES